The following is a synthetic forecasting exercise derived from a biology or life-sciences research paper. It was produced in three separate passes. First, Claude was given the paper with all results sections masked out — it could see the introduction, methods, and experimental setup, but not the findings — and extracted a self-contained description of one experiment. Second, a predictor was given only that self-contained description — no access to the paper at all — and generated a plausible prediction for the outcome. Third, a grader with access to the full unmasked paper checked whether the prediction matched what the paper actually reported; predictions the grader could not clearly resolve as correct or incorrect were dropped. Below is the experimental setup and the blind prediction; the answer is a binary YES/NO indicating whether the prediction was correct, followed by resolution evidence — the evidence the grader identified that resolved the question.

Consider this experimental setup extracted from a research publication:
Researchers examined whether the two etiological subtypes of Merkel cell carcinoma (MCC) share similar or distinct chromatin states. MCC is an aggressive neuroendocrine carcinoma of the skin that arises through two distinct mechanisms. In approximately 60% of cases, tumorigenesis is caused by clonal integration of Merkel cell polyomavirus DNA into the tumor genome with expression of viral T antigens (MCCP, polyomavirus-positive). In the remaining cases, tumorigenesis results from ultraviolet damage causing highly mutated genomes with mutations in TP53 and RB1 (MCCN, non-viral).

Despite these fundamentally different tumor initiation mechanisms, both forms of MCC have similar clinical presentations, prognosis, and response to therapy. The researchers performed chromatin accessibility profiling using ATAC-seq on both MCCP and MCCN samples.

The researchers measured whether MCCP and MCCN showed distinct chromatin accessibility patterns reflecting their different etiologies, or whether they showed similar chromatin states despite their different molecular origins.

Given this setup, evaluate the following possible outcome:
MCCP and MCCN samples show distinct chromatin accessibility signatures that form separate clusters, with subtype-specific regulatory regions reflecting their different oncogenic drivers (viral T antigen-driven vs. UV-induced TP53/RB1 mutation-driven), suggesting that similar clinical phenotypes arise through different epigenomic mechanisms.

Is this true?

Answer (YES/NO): NO